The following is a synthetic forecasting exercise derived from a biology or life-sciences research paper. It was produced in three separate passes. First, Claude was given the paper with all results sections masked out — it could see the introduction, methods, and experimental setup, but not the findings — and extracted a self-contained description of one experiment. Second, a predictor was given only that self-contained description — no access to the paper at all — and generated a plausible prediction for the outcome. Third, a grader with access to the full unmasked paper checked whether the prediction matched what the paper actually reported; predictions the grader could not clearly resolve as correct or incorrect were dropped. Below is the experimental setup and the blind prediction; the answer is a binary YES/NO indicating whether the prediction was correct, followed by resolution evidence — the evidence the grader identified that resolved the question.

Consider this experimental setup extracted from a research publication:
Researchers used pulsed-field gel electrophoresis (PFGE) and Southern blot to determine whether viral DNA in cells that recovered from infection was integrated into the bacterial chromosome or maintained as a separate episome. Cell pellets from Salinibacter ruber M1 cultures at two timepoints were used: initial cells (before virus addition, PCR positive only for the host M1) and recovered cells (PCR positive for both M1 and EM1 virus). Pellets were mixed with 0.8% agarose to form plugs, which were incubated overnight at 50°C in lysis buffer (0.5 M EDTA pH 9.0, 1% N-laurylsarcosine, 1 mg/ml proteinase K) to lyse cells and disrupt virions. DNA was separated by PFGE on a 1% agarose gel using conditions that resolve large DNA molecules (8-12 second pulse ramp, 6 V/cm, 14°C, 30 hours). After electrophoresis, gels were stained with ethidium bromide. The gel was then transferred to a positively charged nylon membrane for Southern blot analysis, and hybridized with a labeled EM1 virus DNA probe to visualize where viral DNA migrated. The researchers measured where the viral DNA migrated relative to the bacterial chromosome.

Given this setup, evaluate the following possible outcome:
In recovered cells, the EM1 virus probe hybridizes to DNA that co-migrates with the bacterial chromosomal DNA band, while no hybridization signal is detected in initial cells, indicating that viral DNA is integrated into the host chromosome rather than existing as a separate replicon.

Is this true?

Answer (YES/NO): NO